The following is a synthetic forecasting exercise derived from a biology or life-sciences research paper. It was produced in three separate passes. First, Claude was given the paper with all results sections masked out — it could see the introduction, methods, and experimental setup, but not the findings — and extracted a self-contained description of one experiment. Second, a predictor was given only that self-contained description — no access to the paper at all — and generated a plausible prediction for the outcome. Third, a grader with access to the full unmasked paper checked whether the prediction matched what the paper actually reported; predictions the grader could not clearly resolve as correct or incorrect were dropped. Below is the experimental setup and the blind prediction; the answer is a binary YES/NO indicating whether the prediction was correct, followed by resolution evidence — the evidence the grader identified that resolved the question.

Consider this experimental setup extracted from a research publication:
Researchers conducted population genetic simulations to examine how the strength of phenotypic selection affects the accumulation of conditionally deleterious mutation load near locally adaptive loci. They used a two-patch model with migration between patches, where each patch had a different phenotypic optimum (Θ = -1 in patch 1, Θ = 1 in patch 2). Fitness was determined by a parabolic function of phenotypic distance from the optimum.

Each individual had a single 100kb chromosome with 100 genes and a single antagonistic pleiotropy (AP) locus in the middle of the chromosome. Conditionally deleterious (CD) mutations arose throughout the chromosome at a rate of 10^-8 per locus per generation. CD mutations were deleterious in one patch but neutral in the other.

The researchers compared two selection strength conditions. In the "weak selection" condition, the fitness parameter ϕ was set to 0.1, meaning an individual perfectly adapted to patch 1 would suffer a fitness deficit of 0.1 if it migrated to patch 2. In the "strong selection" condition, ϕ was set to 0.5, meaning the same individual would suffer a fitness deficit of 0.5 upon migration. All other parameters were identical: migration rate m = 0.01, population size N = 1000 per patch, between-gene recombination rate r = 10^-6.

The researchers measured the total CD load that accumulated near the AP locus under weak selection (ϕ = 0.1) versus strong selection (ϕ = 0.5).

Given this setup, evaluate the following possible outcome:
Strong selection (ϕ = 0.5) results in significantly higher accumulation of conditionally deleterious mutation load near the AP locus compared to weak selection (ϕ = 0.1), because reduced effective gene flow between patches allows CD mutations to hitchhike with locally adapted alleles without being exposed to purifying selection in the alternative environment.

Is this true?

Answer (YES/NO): YES